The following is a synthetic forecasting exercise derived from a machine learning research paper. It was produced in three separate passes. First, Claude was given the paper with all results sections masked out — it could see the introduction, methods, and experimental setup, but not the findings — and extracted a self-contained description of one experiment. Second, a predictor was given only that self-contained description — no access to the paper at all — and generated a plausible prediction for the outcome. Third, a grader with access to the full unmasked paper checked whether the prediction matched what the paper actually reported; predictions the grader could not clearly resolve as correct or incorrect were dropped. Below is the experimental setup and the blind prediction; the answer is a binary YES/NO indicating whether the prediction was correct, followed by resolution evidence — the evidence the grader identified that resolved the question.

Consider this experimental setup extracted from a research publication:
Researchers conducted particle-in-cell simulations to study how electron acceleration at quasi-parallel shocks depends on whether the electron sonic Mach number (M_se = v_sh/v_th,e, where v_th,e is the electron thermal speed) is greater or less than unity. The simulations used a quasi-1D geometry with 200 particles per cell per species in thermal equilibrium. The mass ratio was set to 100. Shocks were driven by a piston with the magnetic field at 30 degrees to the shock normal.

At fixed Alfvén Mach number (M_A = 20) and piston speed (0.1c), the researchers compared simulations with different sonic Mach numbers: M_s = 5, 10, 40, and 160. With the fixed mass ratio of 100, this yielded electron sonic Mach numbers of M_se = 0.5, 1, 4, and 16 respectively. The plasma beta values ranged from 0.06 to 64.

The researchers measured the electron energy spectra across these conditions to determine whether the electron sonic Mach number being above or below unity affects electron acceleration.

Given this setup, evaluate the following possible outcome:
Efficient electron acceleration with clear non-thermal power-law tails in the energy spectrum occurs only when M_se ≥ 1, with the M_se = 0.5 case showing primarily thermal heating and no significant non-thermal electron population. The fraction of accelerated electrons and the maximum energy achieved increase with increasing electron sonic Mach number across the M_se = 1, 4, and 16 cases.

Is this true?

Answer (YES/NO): NO